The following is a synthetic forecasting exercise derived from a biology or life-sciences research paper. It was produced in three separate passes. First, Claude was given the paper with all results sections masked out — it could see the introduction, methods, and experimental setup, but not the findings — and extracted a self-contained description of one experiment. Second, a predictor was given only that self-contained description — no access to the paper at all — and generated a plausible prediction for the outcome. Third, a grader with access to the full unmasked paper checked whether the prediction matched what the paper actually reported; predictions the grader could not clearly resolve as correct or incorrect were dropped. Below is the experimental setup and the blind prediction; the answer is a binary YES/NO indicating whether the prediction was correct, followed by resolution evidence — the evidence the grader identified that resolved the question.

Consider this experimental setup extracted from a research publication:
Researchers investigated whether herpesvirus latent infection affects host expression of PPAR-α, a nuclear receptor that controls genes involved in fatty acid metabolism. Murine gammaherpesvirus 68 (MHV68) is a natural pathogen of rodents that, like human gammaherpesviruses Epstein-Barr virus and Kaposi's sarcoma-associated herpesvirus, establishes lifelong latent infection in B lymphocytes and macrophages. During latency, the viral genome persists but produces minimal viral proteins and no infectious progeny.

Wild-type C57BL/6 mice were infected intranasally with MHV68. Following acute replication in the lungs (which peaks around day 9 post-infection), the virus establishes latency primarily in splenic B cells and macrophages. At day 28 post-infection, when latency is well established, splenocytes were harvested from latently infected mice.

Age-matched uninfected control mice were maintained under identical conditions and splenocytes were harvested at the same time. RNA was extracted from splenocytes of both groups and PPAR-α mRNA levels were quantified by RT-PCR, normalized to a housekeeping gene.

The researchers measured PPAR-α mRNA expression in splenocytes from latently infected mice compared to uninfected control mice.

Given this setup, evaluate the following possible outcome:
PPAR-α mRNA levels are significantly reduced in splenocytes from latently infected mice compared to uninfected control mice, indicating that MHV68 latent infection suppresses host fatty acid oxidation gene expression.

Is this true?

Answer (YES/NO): NO